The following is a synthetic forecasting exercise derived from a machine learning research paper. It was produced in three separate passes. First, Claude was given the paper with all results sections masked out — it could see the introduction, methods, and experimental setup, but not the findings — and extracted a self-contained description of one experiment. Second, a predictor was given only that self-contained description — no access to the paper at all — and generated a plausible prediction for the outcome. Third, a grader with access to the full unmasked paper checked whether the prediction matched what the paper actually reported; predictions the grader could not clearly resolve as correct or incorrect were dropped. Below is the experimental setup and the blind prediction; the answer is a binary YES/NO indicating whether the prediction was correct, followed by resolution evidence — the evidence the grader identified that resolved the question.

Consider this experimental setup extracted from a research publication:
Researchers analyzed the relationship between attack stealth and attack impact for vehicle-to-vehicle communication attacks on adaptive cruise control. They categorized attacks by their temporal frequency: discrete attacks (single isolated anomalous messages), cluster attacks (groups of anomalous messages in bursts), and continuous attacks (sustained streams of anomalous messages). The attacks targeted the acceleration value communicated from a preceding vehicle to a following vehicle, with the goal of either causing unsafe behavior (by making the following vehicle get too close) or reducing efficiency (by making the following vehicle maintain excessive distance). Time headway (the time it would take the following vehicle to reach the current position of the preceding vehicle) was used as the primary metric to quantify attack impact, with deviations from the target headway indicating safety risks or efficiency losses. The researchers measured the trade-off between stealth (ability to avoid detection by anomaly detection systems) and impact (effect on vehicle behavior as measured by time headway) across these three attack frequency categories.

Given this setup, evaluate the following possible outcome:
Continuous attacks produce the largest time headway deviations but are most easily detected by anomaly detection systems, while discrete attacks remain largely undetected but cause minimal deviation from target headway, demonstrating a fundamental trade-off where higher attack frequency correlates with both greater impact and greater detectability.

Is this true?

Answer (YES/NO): NO